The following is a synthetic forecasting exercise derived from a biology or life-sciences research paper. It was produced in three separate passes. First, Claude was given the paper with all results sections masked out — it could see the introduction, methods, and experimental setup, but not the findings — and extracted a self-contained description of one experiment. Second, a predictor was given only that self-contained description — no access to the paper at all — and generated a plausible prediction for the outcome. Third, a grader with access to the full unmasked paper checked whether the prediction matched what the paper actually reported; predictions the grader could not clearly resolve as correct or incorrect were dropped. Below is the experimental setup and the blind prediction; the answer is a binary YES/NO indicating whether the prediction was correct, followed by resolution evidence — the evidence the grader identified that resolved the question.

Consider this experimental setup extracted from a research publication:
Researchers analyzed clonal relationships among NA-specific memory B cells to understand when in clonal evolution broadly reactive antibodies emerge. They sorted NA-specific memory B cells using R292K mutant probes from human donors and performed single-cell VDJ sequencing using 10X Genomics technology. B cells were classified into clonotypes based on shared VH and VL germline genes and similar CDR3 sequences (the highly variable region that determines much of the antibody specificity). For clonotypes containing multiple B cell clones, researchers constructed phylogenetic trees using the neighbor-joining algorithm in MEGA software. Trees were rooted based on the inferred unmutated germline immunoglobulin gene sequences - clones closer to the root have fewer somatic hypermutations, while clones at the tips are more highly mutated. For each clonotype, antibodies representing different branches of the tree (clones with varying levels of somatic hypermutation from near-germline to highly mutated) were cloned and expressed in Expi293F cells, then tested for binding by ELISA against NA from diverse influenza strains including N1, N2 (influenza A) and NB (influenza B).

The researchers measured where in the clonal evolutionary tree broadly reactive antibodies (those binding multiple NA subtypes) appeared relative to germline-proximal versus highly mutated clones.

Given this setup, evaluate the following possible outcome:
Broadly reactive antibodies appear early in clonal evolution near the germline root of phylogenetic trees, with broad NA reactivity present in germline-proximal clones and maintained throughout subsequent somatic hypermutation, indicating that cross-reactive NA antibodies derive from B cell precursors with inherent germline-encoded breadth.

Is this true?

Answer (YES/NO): NO